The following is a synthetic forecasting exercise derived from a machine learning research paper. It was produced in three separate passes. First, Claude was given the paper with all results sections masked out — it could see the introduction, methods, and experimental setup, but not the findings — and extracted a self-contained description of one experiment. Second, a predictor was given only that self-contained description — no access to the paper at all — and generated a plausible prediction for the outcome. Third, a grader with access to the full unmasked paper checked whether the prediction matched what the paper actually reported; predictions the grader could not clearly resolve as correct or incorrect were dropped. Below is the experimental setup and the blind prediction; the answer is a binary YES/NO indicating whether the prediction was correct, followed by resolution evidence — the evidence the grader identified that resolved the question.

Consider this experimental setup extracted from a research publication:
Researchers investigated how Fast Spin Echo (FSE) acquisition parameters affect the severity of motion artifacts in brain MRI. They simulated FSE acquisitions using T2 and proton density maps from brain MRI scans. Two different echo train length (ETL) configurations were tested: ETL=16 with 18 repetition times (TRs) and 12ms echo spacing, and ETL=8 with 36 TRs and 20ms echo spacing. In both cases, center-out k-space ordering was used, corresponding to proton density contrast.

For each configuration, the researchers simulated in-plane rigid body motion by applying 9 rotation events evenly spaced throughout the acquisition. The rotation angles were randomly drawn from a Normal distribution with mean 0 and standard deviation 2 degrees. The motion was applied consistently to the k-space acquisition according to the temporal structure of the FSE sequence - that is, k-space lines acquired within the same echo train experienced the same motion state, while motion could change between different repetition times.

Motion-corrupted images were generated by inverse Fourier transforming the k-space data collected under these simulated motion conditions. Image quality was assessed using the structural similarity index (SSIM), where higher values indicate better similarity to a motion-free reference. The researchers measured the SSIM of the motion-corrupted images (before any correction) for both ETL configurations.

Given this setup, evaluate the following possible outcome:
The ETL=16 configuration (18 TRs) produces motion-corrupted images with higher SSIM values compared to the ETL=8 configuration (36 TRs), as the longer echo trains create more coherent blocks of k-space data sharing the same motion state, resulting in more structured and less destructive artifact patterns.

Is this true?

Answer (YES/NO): NO